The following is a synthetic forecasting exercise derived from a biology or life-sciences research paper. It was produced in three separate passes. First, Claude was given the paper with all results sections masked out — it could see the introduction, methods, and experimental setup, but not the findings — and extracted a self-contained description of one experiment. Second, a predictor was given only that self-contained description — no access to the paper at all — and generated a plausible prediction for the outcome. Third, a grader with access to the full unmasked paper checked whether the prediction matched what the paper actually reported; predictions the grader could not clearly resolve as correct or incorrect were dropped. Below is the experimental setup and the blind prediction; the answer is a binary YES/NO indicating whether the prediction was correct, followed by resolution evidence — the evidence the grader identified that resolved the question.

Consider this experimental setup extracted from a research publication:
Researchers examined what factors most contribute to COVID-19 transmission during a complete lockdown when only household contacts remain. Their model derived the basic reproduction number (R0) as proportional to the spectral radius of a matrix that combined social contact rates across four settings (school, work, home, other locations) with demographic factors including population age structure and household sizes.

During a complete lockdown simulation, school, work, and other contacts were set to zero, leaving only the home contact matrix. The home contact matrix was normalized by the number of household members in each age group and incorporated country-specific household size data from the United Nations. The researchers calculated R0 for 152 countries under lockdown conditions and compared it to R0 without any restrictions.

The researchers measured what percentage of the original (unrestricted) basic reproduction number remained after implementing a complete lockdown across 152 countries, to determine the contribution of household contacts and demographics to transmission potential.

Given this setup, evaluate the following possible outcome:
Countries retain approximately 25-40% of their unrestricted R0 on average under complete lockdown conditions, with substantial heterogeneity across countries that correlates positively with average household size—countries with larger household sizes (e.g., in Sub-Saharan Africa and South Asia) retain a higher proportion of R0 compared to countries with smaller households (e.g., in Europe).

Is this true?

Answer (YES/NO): NO